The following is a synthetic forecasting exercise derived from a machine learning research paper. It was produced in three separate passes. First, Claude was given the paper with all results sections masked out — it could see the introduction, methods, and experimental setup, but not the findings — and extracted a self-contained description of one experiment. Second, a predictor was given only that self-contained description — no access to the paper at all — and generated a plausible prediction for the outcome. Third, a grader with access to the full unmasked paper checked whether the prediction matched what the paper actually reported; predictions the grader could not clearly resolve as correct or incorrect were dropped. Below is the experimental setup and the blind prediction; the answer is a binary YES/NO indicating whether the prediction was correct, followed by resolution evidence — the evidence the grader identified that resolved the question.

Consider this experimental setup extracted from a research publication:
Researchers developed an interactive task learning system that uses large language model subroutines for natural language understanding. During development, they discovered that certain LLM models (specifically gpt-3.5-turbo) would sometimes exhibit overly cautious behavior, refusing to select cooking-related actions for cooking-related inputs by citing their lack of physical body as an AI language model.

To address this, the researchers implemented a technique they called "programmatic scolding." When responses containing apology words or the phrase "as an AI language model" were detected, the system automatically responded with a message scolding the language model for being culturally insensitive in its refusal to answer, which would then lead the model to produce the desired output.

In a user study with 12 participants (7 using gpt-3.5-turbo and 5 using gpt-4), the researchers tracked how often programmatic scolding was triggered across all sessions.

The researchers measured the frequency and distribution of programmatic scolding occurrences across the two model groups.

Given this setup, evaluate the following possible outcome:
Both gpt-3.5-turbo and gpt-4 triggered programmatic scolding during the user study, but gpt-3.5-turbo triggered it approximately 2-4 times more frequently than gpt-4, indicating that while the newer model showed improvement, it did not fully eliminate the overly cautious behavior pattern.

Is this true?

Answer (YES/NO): NO